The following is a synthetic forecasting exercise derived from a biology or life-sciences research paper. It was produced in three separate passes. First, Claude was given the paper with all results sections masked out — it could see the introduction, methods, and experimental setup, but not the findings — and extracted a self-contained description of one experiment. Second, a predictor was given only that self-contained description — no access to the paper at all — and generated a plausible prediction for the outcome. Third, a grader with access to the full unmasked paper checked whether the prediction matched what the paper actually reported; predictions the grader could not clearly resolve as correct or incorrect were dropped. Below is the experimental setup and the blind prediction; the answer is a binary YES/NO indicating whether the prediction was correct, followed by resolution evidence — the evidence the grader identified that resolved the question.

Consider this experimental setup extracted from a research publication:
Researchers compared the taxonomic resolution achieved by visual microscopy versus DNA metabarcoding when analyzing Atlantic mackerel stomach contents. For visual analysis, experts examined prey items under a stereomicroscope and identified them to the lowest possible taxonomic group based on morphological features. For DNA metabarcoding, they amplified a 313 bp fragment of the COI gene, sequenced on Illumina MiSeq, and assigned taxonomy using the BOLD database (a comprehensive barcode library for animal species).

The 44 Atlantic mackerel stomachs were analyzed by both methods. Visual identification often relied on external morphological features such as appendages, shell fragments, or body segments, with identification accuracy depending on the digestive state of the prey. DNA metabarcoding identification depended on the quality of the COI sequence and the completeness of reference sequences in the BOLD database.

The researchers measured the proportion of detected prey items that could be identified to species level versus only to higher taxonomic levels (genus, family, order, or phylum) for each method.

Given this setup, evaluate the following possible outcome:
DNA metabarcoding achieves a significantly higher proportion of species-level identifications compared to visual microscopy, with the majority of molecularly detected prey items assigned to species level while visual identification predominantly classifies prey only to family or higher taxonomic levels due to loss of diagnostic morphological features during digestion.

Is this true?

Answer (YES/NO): YES